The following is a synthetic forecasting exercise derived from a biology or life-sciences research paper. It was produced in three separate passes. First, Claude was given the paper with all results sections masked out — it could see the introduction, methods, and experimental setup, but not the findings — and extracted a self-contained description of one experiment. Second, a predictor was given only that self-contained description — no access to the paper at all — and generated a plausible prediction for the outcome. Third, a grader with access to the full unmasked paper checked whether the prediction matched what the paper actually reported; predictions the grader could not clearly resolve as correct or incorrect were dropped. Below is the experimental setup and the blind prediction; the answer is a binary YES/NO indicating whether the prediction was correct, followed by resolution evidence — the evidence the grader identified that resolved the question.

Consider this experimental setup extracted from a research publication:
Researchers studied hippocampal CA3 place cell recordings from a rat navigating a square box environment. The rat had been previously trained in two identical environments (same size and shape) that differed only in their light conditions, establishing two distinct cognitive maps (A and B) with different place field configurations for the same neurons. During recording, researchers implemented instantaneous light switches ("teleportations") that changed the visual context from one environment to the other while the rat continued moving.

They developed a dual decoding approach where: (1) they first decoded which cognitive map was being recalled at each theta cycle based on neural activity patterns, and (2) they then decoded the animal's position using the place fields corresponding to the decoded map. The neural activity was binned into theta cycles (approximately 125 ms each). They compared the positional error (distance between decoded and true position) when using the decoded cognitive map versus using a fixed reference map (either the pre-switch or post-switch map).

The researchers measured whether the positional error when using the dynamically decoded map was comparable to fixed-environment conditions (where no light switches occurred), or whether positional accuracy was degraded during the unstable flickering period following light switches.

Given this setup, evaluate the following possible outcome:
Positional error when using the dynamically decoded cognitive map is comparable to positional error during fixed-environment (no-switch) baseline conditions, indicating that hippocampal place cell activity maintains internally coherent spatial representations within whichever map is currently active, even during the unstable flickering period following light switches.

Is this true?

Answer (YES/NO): YES